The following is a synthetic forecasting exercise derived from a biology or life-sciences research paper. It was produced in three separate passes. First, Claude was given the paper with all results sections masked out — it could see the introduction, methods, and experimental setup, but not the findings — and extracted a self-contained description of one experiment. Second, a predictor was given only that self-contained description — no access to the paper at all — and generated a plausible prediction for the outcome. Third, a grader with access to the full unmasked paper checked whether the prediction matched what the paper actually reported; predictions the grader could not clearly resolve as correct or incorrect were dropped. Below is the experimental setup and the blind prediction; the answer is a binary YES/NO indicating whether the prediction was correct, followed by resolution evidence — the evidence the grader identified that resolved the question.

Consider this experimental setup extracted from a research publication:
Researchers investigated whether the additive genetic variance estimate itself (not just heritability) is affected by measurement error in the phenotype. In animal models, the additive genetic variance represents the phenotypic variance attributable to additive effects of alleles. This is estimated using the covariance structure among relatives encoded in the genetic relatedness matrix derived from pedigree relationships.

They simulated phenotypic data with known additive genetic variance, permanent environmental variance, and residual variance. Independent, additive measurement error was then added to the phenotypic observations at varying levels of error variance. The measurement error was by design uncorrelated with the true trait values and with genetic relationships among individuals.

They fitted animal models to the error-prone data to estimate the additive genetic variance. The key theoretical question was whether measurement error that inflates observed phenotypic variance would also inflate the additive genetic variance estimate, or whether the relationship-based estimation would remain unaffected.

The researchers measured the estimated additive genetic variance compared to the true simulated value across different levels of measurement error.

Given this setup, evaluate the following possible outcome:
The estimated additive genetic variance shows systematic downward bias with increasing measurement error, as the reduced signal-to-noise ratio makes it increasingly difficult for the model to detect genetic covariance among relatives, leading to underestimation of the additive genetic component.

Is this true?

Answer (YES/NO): NO